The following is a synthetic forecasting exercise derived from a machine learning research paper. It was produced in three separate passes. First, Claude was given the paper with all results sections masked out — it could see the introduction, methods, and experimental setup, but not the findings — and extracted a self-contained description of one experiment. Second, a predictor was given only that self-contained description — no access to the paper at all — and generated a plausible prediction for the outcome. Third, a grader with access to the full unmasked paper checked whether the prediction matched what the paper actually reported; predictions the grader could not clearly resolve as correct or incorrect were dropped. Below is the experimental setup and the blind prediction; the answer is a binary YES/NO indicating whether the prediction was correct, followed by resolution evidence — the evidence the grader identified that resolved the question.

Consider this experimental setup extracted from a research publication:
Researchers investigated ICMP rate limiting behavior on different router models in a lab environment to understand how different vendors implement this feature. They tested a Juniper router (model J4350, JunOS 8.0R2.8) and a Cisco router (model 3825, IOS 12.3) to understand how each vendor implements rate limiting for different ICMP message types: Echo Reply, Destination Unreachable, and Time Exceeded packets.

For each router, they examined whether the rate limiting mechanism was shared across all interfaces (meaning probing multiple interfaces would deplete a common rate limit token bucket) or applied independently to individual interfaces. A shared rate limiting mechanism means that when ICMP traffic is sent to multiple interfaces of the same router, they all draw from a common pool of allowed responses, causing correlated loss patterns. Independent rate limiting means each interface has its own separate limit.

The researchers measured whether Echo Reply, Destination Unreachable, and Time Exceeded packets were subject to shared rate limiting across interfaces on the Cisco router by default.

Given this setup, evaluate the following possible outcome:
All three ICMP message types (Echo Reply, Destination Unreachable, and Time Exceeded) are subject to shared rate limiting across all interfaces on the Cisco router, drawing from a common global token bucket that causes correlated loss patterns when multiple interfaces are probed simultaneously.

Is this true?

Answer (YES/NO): NO